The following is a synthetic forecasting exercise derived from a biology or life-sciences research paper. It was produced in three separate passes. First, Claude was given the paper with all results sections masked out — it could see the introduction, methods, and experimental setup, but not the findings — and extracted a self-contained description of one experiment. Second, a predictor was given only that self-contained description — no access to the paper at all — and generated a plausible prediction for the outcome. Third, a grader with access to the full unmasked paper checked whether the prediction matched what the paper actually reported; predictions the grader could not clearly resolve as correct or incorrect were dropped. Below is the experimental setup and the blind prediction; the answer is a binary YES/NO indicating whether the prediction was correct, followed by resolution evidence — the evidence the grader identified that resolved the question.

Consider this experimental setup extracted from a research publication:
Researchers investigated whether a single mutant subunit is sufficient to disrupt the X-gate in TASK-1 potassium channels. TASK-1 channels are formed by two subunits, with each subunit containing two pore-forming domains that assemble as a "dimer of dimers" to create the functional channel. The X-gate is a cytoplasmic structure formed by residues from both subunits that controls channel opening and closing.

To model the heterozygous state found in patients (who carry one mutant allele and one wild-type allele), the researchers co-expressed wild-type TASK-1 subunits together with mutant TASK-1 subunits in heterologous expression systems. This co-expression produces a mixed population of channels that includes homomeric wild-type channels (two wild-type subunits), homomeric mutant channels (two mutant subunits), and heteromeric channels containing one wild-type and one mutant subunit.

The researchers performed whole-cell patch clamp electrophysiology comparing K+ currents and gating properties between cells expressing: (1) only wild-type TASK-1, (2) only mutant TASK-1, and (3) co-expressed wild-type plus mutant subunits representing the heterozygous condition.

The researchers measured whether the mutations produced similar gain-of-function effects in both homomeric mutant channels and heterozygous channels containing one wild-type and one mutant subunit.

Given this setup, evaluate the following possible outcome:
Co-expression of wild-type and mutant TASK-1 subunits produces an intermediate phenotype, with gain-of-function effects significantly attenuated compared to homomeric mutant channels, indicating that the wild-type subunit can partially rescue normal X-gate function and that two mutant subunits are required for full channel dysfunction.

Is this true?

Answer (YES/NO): NO